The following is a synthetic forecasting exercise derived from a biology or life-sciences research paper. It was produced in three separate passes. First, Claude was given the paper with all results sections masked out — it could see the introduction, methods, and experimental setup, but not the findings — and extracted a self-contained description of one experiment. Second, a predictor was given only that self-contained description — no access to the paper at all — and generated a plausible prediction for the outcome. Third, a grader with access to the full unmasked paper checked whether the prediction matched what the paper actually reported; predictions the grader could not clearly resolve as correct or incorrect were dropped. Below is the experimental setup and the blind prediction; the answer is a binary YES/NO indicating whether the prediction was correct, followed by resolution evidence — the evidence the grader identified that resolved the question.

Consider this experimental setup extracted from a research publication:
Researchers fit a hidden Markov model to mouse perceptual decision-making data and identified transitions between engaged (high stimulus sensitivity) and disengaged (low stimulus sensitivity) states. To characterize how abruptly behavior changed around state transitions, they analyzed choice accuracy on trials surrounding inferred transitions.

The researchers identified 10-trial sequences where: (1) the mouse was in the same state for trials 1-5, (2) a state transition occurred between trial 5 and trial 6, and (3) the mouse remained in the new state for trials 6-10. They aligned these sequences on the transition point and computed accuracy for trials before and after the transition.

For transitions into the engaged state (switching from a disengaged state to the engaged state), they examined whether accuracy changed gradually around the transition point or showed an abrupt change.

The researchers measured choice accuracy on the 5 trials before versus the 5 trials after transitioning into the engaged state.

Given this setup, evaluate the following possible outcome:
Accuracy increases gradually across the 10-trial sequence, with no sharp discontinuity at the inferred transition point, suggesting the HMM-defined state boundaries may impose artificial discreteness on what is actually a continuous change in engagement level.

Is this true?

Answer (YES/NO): NO